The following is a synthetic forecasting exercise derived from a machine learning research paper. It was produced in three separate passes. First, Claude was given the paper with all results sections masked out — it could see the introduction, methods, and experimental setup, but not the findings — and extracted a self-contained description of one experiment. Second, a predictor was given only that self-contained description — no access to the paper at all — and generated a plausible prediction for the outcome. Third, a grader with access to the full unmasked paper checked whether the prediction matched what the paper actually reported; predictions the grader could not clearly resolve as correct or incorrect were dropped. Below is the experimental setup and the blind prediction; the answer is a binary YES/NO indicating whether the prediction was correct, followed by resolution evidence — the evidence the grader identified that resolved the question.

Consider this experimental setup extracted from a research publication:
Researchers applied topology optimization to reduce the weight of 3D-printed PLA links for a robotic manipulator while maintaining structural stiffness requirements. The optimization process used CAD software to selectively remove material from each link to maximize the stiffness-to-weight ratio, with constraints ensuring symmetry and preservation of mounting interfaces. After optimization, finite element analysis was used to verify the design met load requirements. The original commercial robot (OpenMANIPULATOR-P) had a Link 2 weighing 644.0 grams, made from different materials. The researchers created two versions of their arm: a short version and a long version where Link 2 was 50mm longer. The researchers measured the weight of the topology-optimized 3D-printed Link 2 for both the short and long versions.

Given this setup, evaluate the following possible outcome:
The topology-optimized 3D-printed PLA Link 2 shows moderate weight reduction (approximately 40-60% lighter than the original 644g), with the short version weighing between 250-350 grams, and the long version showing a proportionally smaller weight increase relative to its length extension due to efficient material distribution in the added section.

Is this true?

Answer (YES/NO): NO